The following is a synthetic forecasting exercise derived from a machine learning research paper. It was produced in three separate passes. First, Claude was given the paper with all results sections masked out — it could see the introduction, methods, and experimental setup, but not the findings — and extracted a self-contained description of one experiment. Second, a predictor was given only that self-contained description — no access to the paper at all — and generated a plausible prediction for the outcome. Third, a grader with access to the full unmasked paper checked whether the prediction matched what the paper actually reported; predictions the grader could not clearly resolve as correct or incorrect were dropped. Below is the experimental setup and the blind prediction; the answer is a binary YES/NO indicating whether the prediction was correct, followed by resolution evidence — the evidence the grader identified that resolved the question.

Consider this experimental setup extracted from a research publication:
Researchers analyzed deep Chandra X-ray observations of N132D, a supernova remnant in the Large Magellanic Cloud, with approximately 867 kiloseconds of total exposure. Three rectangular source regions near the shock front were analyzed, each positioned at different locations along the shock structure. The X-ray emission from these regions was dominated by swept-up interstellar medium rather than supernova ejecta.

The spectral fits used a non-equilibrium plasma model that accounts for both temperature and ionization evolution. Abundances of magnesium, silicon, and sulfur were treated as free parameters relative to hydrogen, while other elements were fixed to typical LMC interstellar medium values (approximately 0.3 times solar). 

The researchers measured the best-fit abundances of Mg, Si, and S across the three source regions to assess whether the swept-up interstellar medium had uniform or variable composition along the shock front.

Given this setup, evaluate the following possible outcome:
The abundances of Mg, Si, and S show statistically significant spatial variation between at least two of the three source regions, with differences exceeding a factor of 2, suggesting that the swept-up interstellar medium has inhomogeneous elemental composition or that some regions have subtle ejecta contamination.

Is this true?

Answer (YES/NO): NO